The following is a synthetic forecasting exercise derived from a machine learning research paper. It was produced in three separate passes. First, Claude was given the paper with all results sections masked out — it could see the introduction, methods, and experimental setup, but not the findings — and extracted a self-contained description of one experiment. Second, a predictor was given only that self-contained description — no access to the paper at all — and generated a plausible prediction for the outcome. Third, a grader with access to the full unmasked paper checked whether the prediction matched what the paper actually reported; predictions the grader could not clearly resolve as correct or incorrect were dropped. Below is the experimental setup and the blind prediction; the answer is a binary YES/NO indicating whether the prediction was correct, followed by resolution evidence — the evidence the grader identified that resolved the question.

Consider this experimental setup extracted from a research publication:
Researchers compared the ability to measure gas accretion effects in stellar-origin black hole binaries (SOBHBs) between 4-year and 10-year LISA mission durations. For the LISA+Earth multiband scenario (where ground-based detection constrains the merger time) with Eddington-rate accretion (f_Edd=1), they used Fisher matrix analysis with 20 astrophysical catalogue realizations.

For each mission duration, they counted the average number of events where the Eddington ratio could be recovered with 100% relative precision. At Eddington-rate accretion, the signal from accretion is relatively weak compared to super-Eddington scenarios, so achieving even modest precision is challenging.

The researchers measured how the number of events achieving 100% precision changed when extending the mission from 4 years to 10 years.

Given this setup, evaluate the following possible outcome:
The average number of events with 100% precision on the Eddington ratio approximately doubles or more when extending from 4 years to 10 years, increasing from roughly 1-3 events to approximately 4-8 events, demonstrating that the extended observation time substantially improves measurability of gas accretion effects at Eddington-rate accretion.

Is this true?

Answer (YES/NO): NO